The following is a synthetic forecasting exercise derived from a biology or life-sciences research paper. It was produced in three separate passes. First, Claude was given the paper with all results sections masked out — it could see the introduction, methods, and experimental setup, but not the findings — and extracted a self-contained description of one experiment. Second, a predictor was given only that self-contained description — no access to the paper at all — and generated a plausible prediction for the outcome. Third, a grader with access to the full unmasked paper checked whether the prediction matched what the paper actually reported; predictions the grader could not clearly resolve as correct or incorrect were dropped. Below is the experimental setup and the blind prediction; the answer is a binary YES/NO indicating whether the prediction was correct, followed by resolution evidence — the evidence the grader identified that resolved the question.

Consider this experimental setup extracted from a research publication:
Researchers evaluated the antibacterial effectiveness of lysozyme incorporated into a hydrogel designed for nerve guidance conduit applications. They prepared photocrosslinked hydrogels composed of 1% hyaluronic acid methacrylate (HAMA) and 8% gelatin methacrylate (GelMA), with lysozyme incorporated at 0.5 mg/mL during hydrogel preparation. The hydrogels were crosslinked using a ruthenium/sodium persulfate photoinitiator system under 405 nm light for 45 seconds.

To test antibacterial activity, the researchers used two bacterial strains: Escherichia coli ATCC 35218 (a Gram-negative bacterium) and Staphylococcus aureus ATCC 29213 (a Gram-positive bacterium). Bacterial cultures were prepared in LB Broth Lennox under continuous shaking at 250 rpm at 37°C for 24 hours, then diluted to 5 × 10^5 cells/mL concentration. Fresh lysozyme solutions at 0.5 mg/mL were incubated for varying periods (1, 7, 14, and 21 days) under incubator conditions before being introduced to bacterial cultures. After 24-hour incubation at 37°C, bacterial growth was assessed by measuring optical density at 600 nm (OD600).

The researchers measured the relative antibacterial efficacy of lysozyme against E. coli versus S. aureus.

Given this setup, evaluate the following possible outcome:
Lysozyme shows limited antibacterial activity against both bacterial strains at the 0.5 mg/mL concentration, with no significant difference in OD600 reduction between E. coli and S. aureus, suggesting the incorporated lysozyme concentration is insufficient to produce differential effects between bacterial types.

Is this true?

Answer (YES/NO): NO